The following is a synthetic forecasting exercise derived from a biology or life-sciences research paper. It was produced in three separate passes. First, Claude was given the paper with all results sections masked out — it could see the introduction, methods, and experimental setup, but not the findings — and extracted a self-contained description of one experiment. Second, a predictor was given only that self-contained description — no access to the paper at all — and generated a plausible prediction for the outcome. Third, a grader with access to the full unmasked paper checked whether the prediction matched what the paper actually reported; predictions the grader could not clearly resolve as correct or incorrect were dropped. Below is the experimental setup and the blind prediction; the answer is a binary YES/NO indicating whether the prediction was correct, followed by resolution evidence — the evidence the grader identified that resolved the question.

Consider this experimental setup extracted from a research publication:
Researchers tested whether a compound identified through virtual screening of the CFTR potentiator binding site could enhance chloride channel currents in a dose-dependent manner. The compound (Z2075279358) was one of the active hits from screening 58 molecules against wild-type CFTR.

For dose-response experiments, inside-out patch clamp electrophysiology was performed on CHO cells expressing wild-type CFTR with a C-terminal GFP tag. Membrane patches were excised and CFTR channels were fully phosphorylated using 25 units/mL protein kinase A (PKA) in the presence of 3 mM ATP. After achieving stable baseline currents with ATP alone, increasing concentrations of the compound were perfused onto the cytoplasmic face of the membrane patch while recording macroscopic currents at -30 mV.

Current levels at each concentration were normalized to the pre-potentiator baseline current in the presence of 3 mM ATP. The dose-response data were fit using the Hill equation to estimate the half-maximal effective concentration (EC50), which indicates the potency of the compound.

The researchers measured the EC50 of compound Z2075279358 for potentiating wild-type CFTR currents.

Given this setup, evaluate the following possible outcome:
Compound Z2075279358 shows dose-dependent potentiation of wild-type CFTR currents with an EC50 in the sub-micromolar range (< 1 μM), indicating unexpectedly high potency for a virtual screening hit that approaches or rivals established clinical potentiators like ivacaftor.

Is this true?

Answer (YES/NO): NO